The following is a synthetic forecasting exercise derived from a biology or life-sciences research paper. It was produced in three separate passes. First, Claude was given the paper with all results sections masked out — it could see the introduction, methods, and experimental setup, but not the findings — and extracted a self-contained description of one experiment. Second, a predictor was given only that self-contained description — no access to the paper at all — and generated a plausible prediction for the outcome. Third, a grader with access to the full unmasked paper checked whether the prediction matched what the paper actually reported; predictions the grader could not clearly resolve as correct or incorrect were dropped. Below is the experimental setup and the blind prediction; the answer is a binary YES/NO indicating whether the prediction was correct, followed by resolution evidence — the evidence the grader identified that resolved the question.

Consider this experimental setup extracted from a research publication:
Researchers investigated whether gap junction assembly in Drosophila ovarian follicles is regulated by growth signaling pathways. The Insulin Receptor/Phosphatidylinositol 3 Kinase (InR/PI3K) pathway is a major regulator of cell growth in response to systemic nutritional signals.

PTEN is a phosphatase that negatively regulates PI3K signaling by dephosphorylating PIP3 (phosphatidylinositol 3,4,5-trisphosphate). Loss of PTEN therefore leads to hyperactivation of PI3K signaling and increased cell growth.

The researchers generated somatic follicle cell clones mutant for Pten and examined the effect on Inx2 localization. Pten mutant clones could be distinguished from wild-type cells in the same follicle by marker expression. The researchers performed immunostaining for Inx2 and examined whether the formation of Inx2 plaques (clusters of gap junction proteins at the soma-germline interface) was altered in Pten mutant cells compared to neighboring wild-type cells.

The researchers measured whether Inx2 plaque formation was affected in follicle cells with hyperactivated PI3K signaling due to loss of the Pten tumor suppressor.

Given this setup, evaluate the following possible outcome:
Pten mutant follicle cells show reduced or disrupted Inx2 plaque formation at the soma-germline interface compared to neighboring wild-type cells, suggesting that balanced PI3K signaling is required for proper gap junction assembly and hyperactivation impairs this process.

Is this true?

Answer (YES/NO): NO